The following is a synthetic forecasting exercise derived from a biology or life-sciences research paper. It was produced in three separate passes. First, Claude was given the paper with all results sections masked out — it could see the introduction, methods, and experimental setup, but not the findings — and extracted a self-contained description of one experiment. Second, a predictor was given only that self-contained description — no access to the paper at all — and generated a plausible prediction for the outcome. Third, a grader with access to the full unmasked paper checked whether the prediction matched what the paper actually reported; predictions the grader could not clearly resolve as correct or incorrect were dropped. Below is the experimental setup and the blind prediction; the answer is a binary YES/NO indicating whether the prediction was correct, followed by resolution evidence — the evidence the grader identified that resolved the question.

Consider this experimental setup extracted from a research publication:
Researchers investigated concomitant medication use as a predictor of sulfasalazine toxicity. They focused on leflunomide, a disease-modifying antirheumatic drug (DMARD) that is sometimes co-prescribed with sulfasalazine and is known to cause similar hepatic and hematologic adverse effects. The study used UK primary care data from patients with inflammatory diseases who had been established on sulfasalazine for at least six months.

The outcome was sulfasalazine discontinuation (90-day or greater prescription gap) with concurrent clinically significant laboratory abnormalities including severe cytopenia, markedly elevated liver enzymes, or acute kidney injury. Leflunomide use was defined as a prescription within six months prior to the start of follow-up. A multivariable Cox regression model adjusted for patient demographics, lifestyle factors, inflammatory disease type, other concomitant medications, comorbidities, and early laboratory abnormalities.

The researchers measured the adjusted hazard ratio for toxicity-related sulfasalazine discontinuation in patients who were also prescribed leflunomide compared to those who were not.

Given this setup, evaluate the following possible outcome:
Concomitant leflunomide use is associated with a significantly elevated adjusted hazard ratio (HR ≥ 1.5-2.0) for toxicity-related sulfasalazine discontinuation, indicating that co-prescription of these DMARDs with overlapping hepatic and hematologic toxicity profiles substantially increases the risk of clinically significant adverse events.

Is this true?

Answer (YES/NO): YES